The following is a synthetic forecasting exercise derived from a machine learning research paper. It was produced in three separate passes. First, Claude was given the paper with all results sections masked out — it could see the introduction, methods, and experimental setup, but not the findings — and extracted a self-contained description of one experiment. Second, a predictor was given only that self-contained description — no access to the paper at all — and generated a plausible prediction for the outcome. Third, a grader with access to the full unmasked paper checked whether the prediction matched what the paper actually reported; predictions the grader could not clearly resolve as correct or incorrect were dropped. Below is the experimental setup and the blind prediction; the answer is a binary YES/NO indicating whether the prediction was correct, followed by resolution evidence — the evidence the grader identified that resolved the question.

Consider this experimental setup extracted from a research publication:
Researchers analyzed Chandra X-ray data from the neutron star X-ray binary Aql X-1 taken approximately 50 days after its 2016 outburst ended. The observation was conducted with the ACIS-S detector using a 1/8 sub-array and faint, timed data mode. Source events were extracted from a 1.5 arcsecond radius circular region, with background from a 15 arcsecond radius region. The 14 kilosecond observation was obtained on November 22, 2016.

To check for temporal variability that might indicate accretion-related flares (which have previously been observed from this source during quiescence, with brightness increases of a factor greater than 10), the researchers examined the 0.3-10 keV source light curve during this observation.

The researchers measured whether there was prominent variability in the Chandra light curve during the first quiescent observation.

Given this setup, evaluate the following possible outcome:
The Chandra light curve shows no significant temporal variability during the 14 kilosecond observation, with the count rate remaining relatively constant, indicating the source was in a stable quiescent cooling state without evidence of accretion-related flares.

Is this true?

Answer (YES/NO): YES